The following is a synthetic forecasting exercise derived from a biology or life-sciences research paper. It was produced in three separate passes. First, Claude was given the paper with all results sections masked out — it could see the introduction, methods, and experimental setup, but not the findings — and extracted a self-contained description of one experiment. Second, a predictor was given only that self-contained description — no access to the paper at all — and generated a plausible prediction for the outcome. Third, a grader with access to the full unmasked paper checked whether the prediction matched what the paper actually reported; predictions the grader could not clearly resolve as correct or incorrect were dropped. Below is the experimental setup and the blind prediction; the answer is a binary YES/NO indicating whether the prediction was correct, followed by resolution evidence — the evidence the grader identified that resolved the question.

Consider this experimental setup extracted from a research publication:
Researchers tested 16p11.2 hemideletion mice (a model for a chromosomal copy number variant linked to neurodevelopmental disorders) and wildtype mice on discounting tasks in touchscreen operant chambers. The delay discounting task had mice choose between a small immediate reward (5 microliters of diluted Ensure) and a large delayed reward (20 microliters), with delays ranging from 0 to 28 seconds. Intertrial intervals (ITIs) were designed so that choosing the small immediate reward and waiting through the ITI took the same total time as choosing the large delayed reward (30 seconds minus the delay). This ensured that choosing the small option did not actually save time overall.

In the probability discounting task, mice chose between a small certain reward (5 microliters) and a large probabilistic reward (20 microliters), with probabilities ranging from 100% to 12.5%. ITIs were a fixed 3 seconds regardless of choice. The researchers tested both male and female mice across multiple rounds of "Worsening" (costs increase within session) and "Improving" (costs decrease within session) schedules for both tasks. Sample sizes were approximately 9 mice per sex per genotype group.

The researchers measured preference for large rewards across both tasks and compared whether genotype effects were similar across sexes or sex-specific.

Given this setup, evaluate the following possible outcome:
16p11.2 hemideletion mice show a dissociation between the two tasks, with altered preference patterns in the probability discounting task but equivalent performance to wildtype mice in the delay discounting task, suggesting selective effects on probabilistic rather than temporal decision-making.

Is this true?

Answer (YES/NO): NO